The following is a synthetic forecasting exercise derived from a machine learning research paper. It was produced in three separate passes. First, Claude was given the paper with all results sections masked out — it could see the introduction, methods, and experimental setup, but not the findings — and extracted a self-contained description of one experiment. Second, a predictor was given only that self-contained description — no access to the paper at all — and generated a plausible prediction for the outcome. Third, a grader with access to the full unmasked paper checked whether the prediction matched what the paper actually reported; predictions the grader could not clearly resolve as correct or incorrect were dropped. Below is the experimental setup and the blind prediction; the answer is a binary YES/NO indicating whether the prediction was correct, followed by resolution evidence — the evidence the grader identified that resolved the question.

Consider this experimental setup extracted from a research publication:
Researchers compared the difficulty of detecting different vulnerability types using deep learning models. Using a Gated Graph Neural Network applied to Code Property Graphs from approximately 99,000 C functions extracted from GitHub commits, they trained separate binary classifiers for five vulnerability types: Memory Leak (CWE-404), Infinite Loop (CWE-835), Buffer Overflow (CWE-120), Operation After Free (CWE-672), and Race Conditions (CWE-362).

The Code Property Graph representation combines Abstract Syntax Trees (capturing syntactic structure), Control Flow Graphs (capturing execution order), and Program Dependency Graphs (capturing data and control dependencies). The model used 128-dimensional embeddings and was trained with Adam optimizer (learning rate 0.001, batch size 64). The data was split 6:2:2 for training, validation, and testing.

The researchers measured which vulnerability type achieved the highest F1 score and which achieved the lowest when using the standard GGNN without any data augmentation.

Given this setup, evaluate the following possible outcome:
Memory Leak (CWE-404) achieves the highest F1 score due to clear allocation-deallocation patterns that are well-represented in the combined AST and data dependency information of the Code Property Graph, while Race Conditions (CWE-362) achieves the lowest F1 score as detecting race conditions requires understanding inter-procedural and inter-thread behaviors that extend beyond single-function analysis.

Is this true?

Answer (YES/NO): NO